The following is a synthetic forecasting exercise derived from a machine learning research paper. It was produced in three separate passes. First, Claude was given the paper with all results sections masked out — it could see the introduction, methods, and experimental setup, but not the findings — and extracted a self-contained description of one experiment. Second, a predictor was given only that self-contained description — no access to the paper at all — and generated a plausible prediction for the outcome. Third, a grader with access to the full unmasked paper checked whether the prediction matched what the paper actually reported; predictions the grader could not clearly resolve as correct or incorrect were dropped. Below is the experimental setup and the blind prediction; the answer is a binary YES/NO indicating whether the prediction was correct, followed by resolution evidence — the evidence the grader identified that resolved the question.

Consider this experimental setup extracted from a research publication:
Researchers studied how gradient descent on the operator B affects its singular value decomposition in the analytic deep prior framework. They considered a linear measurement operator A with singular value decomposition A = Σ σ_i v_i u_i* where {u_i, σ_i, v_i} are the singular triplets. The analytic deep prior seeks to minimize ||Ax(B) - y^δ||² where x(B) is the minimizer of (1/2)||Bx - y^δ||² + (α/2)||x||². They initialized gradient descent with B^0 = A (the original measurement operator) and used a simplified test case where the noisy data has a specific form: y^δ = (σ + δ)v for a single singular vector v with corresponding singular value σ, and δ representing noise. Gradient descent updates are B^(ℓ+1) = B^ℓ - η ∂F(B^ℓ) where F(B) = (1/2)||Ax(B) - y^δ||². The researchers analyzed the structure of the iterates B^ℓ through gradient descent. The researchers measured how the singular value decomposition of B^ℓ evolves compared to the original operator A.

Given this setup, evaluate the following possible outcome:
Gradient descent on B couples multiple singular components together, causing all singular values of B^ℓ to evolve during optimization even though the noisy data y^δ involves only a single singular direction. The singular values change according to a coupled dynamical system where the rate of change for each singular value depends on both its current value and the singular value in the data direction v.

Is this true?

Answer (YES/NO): NO